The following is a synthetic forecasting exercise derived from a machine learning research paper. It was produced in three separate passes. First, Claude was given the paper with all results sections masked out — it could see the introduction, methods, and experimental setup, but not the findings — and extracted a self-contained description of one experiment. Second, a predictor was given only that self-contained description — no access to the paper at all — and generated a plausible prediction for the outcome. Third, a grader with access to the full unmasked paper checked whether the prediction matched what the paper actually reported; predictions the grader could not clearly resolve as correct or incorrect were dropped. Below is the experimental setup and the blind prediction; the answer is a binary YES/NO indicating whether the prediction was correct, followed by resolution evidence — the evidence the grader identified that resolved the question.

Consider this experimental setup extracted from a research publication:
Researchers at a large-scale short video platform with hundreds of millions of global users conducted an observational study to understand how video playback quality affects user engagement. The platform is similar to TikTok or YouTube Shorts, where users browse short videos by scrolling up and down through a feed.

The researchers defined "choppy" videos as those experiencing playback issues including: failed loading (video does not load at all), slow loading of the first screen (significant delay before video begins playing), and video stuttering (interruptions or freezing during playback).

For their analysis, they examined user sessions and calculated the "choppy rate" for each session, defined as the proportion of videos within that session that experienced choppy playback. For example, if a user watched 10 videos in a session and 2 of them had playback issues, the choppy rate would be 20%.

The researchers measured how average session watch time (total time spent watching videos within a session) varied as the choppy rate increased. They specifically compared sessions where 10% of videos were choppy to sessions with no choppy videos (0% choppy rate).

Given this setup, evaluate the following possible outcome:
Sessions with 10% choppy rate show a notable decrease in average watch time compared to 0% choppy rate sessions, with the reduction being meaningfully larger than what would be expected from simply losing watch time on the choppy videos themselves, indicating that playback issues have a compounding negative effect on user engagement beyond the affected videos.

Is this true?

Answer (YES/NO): YES